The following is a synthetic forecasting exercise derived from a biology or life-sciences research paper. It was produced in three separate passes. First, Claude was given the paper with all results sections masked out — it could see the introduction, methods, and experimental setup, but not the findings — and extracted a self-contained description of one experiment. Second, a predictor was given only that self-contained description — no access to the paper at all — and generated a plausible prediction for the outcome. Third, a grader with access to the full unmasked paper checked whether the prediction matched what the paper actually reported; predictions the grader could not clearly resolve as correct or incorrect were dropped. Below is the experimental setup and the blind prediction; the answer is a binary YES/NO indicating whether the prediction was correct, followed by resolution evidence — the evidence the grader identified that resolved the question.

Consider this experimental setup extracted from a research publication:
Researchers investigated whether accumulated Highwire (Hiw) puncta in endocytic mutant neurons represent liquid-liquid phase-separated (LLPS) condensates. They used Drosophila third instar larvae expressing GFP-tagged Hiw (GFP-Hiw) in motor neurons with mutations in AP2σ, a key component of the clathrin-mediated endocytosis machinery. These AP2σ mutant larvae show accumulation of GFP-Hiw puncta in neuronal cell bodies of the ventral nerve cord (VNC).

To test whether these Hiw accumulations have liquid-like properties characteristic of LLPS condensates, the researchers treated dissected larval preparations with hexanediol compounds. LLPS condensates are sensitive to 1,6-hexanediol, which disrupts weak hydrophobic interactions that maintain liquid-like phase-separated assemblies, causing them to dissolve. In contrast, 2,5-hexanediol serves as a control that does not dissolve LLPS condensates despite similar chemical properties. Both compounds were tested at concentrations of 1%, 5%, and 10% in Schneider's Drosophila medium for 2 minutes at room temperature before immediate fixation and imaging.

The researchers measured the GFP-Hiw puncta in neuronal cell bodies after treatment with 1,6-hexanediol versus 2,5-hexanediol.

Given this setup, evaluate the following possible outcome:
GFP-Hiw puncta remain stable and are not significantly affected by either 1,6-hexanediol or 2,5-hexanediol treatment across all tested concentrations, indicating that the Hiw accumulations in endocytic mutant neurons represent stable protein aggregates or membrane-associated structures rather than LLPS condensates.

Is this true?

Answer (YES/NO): NO